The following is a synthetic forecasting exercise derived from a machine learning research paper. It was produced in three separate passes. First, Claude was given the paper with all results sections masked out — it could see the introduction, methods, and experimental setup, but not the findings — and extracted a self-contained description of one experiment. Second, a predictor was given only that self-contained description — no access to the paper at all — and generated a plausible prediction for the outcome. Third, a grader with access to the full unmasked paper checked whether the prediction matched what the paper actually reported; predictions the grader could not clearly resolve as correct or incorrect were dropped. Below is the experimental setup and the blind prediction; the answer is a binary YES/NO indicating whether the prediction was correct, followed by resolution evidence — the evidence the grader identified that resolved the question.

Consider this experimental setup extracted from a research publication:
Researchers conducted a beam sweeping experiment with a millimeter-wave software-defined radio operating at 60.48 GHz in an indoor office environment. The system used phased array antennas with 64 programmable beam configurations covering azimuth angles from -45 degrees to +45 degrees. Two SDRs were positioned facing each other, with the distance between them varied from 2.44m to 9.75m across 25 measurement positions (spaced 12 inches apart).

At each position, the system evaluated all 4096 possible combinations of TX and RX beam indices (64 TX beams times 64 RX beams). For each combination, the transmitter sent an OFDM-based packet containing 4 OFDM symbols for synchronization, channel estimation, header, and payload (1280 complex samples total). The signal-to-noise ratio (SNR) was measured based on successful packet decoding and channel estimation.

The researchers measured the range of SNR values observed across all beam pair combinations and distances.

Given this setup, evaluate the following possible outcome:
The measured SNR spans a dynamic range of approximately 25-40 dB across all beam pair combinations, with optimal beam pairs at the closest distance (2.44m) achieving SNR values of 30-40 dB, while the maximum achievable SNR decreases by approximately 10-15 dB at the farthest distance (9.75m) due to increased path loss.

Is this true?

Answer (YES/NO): NO